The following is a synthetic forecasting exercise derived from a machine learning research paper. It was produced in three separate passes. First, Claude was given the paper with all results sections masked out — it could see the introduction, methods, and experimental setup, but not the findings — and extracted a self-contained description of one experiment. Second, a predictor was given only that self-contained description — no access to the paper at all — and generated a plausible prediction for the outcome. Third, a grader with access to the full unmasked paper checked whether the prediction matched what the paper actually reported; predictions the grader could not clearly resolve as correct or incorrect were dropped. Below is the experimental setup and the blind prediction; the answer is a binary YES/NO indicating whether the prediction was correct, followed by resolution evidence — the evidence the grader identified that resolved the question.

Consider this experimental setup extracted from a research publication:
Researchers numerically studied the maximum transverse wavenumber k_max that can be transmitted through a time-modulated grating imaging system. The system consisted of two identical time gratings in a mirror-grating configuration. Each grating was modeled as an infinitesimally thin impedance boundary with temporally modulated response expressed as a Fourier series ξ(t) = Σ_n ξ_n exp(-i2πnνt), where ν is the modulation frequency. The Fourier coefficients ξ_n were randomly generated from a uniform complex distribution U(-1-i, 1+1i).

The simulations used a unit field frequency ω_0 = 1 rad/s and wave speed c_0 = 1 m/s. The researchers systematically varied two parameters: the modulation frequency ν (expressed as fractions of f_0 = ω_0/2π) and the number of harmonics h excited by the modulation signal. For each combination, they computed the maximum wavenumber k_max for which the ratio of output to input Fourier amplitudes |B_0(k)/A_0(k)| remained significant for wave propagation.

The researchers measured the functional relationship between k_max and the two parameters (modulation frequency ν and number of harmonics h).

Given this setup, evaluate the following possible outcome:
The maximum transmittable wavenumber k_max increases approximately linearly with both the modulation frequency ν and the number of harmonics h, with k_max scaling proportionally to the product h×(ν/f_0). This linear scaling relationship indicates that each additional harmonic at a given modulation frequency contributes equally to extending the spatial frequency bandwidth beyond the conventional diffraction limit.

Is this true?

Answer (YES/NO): YES